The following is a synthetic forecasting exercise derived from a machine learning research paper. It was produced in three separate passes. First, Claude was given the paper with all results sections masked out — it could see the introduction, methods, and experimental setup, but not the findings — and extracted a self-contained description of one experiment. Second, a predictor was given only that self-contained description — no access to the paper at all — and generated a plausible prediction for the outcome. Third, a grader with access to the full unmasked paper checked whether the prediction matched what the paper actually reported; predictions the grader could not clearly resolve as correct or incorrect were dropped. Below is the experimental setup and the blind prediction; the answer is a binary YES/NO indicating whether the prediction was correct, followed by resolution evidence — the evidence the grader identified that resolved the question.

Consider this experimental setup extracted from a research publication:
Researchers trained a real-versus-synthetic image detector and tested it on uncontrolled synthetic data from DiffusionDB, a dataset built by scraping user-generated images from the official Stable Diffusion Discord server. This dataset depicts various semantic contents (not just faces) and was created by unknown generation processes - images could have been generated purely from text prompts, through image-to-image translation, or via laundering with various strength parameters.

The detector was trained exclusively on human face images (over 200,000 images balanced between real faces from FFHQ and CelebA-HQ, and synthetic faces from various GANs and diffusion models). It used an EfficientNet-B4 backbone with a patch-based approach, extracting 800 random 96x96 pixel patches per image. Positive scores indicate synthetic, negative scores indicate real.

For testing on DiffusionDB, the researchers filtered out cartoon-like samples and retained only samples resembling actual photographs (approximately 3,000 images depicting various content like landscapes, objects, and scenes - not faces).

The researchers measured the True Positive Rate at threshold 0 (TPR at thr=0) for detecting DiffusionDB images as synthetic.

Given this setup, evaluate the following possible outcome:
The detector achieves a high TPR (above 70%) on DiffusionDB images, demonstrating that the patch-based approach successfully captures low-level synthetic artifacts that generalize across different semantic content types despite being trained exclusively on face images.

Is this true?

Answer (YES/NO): YES